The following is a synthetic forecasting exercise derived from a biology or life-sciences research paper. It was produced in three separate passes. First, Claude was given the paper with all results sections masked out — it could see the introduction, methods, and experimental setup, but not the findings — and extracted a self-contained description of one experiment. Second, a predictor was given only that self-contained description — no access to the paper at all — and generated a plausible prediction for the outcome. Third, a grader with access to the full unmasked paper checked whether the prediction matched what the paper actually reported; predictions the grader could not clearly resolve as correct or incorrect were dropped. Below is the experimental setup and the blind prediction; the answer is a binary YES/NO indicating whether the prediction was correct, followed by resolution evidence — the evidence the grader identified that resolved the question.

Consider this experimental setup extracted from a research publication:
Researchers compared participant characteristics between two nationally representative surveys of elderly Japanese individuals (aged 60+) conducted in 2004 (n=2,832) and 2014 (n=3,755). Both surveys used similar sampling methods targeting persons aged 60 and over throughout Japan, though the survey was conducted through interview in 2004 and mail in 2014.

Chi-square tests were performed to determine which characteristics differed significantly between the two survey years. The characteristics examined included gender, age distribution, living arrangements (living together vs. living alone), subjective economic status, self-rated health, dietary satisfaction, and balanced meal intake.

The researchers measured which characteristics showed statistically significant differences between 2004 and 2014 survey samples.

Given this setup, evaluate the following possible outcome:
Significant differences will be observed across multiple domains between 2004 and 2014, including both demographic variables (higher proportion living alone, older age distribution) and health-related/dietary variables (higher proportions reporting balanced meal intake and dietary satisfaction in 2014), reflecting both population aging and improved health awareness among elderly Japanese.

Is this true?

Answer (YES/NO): NO